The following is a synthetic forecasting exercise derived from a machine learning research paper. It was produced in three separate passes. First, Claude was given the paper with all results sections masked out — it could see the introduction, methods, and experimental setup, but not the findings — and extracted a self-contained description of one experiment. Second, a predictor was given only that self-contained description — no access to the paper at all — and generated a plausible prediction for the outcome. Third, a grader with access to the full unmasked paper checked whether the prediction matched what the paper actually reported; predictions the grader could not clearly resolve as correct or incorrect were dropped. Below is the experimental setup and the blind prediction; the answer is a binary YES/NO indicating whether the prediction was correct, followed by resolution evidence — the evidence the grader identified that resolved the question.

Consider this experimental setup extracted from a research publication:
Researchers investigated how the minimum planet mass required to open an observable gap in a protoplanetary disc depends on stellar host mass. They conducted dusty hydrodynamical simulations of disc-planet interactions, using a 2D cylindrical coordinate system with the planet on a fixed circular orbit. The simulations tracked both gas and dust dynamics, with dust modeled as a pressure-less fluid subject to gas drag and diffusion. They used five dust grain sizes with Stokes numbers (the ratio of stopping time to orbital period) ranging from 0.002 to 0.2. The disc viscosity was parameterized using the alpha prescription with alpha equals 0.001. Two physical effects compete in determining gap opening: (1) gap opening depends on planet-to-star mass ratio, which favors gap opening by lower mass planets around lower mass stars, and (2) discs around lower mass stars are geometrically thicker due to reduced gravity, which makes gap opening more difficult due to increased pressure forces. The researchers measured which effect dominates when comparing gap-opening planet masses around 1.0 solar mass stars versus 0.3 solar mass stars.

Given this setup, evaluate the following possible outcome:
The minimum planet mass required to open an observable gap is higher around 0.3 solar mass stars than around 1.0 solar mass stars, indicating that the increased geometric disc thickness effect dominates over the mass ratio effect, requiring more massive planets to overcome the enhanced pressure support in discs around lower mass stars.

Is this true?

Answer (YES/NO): YES